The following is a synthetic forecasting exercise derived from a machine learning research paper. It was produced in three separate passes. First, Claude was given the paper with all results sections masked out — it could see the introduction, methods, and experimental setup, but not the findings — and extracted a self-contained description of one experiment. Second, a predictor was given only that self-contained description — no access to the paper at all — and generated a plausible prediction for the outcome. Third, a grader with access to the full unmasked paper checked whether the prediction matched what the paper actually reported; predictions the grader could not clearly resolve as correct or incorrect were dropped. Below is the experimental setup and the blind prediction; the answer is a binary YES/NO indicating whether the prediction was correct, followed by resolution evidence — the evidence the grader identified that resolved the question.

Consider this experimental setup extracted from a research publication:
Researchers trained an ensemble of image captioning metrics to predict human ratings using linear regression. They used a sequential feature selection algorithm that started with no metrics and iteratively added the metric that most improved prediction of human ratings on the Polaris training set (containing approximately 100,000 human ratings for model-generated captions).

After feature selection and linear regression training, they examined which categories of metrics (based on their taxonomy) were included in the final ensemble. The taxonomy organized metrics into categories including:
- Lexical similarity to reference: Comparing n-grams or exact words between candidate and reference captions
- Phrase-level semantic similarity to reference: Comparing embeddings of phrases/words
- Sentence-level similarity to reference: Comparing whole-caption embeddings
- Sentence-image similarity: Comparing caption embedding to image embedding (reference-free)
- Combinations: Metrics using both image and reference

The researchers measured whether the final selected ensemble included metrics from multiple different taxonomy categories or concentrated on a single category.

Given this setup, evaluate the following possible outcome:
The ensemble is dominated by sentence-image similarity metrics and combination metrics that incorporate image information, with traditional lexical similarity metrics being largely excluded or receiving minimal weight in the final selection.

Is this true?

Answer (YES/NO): NO